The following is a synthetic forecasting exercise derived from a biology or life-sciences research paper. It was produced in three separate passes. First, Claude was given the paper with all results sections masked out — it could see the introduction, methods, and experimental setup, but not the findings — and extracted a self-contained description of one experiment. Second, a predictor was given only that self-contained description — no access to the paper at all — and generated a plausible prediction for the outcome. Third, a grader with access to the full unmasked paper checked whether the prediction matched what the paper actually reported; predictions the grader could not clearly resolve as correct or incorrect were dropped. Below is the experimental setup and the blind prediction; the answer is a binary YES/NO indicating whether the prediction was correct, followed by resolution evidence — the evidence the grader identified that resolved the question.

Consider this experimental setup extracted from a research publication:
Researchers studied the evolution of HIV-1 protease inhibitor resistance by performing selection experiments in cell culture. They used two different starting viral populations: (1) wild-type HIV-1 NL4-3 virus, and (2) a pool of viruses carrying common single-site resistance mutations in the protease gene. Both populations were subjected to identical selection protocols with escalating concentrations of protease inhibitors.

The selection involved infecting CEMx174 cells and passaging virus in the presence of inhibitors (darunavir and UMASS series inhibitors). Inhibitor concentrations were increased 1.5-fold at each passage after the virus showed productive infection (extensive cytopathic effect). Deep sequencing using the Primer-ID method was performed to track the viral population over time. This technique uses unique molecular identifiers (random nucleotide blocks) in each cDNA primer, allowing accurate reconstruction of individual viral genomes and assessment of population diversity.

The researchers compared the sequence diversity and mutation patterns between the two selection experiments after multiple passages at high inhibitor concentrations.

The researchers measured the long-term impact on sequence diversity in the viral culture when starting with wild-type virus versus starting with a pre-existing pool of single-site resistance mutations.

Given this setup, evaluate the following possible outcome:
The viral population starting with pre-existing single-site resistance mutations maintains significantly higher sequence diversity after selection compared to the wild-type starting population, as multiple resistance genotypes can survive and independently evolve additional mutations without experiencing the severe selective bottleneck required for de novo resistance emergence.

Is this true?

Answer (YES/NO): YES